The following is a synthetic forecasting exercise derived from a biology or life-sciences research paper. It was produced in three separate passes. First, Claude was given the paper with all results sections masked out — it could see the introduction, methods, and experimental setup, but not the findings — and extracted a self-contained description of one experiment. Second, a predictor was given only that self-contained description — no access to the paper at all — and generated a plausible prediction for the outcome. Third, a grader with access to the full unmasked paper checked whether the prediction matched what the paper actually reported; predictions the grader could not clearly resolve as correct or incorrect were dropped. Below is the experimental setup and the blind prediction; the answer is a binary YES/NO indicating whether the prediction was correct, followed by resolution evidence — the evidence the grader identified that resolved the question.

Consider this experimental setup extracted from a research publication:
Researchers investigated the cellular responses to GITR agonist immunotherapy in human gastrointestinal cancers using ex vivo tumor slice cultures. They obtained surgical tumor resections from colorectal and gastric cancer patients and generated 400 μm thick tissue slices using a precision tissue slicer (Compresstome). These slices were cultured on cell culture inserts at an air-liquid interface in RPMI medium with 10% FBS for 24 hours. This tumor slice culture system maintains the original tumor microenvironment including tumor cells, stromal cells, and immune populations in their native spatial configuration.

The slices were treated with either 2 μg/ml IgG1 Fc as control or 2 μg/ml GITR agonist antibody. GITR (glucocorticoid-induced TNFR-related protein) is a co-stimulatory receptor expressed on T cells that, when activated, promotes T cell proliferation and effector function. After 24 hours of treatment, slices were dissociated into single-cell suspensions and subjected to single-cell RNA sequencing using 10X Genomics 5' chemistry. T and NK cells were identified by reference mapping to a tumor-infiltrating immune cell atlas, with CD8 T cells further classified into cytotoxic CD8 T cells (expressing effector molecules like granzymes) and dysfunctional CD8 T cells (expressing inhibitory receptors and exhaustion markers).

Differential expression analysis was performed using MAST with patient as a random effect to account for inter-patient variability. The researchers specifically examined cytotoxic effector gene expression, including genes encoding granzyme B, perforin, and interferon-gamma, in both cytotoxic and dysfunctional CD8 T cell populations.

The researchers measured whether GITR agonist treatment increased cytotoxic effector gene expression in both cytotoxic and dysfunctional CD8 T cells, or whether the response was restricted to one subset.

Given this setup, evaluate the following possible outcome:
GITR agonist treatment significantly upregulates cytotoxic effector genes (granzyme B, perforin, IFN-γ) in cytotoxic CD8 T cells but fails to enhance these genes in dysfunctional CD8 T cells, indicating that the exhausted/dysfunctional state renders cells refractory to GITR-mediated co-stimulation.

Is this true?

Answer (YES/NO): NO